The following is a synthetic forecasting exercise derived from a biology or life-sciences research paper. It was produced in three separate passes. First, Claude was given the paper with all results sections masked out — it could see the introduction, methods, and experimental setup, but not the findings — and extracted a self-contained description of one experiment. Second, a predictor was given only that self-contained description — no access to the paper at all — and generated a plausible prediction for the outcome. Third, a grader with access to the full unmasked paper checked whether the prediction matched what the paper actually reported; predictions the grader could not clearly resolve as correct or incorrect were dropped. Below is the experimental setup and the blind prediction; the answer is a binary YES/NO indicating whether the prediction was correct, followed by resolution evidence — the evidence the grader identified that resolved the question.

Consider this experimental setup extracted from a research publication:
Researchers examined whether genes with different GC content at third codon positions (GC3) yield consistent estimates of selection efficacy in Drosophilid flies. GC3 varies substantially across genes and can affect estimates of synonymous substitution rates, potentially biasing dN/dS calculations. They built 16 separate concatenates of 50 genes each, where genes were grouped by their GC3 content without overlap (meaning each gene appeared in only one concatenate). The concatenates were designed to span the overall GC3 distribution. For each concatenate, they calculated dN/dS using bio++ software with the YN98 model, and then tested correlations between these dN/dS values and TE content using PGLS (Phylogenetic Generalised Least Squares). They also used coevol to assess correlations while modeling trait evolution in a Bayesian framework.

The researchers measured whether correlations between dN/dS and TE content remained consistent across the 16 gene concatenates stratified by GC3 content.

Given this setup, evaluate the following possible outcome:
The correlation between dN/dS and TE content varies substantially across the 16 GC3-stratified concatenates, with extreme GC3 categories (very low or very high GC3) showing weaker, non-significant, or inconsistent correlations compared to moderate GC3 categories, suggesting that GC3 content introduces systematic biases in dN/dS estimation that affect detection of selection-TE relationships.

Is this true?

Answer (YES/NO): NO